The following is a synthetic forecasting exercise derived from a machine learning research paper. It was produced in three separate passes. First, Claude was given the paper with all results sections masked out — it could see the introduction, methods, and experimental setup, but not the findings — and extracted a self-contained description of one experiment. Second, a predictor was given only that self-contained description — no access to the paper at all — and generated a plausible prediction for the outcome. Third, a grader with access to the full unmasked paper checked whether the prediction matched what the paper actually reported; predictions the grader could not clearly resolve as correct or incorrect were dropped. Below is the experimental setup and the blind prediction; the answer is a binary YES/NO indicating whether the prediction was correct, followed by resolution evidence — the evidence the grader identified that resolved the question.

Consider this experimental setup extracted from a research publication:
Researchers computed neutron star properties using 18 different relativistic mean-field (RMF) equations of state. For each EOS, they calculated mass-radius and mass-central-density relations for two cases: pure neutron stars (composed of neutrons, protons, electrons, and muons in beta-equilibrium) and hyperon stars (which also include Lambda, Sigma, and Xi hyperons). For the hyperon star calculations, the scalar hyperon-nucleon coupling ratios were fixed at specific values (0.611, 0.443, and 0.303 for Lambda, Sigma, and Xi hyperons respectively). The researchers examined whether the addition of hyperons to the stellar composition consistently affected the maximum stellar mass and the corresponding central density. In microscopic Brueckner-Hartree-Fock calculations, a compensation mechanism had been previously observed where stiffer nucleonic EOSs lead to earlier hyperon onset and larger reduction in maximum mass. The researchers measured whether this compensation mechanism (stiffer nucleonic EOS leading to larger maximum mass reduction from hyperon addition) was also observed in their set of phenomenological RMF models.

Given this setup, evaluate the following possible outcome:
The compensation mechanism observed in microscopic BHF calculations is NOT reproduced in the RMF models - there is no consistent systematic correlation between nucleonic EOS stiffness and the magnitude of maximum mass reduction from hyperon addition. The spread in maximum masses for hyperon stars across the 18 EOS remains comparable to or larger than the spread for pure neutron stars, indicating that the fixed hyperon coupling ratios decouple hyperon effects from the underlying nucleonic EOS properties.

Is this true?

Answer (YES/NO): NO